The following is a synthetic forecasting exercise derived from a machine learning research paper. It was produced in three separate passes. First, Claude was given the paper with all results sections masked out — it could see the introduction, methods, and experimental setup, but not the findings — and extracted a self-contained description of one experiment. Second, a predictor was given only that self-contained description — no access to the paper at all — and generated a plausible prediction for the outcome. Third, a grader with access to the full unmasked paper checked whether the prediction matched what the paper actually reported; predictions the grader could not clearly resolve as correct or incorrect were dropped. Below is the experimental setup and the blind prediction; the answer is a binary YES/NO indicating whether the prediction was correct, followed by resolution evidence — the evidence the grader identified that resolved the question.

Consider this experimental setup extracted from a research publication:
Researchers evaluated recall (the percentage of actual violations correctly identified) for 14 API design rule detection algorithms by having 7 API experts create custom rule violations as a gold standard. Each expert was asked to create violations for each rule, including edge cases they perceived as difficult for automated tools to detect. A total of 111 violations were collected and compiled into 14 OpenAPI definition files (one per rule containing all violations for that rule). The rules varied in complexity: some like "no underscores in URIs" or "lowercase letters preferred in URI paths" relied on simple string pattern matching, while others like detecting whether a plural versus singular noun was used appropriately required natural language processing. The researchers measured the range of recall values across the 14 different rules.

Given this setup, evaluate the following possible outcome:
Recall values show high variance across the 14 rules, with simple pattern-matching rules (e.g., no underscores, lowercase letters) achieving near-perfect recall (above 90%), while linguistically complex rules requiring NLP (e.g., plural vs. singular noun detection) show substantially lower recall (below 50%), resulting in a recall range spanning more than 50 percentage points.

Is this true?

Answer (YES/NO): NO